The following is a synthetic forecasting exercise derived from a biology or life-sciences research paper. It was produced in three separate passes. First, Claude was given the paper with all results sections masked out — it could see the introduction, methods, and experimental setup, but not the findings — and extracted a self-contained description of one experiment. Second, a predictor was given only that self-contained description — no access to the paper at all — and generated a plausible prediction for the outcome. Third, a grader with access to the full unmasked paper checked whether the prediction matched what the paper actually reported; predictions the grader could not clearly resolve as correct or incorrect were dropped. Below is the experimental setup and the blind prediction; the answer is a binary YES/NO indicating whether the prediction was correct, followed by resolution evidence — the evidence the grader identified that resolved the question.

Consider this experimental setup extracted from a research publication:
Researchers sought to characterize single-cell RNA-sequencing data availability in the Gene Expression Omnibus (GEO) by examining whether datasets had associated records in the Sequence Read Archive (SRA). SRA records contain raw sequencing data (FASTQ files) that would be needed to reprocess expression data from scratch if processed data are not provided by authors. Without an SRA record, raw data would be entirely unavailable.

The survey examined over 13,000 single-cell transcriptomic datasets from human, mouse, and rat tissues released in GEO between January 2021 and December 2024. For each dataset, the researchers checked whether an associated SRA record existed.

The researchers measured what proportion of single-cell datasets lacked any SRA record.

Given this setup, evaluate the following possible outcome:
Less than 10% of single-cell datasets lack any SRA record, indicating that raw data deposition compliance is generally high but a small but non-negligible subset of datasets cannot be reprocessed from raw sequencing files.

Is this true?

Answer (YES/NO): YES